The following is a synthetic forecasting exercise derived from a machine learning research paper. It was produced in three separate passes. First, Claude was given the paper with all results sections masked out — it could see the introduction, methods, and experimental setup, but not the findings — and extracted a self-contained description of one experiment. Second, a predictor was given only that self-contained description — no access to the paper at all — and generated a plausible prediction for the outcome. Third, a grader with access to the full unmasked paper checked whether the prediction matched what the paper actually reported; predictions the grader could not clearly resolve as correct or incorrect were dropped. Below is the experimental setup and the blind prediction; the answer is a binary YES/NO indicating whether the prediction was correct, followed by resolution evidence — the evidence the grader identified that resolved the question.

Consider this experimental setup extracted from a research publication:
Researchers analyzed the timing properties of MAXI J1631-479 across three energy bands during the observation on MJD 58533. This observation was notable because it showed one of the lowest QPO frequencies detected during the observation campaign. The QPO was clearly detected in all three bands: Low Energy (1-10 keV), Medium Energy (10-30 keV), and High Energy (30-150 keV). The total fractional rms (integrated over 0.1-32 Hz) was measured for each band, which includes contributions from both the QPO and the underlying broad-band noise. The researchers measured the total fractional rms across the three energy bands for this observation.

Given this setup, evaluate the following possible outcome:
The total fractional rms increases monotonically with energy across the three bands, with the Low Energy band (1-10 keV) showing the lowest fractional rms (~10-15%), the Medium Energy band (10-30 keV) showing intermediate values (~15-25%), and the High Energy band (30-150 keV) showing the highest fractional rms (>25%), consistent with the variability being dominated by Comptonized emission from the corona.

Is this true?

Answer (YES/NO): NO